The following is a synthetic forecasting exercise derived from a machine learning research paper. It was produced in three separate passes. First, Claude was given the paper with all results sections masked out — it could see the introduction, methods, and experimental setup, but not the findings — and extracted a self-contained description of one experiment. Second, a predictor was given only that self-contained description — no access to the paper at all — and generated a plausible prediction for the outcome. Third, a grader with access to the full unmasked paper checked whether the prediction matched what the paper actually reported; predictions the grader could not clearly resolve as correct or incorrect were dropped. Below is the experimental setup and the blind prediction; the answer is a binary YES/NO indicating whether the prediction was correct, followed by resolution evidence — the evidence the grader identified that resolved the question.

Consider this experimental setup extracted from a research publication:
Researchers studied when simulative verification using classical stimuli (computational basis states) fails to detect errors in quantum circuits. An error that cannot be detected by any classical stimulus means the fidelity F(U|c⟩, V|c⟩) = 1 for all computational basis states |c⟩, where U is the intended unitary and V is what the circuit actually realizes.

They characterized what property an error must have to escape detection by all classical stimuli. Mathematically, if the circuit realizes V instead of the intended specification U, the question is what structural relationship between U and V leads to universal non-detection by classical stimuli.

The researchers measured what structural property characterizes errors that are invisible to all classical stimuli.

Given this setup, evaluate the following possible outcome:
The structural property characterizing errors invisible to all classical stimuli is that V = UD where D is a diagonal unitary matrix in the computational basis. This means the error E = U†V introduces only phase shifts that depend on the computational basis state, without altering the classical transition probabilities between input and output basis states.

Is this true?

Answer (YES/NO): YES